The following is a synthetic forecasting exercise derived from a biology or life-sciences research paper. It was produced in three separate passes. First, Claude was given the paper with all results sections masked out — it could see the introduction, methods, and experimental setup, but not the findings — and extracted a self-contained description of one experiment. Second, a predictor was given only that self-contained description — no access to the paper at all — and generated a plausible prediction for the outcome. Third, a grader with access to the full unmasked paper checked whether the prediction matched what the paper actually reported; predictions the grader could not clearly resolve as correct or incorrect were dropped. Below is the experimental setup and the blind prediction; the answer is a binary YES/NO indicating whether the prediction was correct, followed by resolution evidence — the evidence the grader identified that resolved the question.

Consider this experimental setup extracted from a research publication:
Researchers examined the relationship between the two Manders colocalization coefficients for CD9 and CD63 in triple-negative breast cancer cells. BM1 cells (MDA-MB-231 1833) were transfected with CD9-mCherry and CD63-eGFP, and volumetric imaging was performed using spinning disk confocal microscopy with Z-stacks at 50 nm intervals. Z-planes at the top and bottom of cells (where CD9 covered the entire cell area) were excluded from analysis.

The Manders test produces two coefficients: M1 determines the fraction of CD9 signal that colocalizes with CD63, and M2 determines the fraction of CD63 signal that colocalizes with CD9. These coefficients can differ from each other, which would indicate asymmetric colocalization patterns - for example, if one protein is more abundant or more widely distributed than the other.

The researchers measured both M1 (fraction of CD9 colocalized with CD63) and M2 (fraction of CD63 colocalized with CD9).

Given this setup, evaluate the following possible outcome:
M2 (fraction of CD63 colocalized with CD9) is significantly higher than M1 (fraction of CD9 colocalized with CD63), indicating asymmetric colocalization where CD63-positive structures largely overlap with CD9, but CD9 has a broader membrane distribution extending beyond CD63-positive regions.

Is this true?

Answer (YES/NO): NO